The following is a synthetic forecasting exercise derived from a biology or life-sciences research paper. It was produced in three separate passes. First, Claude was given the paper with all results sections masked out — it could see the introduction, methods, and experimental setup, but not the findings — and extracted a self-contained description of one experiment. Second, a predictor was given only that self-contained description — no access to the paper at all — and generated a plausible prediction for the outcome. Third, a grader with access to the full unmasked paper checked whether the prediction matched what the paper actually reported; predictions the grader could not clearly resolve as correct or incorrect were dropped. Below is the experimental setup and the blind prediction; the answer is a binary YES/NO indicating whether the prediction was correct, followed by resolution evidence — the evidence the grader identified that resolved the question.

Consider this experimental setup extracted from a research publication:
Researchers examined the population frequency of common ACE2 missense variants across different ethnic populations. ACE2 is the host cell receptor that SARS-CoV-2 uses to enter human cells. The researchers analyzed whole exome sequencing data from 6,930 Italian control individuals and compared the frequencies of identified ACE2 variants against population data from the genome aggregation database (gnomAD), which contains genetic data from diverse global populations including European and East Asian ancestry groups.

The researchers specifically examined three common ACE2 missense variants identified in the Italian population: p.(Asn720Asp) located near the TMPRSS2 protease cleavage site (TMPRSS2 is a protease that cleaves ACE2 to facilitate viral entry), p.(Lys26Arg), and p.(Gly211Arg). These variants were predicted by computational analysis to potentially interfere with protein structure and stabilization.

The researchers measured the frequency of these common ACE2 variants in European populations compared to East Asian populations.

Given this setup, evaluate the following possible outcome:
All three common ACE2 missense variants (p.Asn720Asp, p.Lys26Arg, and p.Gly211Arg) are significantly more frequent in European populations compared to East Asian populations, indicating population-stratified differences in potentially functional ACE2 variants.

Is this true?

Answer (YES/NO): YES